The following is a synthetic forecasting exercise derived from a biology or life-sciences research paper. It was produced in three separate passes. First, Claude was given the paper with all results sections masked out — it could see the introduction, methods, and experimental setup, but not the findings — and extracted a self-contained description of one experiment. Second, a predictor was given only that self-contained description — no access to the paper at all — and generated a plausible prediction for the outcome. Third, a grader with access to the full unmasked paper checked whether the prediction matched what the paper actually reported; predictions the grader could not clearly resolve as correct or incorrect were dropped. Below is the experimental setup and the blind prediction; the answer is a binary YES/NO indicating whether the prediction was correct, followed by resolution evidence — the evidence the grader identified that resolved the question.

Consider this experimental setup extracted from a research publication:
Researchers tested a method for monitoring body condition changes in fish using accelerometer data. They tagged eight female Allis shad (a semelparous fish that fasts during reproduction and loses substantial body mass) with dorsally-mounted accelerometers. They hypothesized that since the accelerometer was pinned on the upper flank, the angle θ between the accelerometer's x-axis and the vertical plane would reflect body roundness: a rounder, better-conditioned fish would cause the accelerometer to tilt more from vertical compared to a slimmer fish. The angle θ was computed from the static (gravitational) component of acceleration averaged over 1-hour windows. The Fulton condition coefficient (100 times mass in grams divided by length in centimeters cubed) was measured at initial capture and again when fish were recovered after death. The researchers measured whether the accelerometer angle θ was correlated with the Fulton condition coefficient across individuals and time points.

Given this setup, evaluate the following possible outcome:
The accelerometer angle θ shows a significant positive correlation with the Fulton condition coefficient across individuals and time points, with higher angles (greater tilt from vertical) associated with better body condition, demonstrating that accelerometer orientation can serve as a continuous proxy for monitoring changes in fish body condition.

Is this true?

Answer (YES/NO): NO